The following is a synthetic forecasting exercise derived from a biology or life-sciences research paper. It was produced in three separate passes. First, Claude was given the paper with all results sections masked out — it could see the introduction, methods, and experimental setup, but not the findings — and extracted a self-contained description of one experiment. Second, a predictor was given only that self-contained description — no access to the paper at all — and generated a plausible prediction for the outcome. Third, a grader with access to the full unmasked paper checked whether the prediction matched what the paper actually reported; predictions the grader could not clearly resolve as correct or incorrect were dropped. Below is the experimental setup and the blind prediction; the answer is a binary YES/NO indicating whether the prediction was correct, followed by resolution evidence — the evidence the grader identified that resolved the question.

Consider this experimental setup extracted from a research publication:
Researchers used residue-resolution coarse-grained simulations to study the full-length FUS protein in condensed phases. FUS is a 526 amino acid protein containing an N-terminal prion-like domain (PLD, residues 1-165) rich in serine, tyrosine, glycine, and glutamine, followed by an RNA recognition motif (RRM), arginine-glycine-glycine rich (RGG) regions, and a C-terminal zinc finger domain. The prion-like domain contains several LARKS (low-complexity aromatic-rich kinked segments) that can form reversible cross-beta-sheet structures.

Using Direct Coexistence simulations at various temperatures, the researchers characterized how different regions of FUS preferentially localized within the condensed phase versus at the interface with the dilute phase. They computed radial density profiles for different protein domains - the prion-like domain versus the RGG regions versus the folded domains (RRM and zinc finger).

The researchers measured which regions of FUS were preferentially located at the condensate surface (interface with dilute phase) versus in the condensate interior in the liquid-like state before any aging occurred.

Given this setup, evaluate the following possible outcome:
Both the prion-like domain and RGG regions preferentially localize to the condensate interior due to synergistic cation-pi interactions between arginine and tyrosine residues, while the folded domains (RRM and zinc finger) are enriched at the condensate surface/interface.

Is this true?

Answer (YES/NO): NO